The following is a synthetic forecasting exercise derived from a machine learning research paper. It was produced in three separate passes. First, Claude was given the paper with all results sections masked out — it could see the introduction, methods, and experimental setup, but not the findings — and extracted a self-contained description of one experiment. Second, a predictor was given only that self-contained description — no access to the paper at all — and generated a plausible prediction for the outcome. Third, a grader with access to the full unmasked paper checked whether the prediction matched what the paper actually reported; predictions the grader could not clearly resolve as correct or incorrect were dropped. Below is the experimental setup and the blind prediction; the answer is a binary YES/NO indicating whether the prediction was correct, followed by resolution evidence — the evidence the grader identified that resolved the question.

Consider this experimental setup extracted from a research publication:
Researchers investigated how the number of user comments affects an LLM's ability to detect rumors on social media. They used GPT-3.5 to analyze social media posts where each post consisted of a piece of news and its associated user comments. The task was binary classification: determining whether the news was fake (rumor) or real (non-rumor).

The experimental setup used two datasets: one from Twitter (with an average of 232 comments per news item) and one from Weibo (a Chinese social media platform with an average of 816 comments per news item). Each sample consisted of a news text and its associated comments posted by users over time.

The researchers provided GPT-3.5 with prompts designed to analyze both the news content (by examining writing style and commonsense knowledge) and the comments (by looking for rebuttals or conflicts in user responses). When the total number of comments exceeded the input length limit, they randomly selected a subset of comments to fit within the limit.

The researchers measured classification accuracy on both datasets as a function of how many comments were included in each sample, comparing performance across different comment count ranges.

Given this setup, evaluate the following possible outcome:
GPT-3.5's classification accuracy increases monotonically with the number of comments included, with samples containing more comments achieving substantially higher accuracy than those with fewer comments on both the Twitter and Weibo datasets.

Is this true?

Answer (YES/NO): NO